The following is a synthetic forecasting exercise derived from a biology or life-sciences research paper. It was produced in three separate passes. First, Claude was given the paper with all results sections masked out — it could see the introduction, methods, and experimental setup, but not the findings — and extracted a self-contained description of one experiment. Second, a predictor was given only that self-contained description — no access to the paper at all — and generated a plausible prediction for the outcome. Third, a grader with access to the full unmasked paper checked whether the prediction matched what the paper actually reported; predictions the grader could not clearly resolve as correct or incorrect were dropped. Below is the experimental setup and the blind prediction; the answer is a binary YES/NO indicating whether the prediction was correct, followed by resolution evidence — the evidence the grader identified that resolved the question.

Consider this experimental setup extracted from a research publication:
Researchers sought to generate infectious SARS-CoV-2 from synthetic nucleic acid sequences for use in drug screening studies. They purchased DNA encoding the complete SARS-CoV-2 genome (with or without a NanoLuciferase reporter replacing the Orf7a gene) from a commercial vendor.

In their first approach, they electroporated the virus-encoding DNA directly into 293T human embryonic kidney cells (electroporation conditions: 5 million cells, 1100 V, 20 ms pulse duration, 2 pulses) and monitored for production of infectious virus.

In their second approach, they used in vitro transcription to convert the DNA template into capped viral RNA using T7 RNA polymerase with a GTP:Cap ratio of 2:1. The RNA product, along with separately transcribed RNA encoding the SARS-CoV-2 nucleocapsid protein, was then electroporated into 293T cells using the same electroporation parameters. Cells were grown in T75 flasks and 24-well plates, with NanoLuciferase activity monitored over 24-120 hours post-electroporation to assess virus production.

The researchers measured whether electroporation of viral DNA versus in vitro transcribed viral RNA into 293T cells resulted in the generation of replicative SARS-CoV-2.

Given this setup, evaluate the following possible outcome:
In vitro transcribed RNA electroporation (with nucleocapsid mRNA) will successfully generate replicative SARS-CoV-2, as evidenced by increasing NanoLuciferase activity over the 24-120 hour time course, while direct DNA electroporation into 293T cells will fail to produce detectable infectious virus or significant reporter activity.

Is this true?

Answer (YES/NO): YES